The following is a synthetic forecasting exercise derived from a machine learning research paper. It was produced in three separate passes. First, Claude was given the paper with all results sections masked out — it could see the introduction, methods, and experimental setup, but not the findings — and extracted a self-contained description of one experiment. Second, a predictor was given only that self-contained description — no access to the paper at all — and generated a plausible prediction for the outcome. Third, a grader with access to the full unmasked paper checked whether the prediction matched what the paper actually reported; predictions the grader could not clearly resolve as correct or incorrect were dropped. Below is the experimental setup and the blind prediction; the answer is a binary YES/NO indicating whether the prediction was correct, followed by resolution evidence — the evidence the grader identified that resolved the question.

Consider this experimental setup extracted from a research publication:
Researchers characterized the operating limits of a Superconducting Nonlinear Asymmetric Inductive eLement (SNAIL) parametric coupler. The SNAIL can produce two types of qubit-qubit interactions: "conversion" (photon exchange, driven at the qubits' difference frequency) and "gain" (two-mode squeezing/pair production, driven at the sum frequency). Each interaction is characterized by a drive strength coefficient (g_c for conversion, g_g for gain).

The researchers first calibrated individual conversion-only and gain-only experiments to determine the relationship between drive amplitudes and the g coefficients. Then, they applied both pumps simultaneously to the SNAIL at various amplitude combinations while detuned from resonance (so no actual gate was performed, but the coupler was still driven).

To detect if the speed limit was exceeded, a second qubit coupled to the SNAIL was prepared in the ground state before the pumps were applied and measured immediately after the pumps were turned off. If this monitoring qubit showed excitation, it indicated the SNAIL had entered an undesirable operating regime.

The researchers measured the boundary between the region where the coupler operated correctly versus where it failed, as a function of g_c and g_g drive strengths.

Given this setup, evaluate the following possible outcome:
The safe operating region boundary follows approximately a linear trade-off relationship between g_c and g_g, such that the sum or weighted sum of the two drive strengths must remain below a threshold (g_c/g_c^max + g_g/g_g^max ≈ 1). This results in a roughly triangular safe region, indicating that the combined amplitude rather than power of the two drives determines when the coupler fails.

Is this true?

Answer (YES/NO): NO